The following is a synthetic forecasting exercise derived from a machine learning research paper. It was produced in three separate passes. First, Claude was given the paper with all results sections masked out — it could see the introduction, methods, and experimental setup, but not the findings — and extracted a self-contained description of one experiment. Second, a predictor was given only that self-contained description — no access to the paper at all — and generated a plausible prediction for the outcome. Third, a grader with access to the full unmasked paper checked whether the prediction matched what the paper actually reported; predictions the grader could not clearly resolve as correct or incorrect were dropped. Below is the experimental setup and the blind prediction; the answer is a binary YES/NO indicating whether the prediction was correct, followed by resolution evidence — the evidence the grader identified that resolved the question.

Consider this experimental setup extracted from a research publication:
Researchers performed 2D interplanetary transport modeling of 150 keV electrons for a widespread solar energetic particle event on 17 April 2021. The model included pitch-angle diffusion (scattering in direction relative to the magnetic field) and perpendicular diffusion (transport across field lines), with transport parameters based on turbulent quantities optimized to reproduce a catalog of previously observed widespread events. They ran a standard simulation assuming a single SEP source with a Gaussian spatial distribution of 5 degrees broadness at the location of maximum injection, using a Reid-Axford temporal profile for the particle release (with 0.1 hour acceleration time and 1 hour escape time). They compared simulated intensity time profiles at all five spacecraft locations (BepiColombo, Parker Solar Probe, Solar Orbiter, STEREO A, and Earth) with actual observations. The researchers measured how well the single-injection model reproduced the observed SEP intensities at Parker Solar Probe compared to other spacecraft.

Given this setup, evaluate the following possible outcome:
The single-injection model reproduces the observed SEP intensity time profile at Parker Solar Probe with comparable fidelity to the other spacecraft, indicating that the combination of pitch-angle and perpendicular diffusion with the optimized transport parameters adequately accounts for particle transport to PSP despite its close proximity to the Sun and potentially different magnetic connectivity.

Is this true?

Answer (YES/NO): NO